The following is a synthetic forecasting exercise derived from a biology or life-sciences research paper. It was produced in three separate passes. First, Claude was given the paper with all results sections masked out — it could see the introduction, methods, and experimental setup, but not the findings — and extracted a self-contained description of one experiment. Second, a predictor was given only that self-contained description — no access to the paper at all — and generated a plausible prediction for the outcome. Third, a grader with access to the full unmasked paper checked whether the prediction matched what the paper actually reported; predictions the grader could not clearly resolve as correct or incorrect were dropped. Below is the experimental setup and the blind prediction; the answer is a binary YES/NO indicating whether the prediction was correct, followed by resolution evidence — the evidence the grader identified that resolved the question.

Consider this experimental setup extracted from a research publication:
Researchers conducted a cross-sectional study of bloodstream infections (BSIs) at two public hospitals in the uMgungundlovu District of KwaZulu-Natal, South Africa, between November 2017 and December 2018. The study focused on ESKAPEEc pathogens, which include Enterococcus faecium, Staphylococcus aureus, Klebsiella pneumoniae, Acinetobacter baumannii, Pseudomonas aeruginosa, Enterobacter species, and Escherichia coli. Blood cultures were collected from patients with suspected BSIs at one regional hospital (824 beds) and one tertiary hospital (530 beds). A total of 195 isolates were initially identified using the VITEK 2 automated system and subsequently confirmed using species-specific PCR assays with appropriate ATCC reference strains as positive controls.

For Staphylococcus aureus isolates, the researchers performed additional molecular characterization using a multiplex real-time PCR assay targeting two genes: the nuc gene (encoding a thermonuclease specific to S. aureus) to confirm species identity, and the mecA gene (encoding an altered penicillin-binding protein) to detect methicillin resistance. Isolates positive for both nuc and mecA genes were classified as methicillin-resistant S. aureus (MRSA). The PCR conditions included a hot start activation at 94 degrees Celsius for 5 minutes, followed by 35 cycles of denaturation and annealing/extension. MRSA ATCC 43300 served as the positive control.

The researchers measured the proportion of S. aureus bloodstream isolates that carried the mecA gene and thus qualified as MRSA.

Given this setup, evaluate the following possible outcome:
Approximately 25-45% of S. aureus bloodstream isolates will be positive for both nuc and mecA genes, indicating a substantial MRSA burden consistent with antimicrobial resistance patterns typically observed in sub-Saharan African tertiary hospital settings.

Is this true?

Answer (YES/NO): NO